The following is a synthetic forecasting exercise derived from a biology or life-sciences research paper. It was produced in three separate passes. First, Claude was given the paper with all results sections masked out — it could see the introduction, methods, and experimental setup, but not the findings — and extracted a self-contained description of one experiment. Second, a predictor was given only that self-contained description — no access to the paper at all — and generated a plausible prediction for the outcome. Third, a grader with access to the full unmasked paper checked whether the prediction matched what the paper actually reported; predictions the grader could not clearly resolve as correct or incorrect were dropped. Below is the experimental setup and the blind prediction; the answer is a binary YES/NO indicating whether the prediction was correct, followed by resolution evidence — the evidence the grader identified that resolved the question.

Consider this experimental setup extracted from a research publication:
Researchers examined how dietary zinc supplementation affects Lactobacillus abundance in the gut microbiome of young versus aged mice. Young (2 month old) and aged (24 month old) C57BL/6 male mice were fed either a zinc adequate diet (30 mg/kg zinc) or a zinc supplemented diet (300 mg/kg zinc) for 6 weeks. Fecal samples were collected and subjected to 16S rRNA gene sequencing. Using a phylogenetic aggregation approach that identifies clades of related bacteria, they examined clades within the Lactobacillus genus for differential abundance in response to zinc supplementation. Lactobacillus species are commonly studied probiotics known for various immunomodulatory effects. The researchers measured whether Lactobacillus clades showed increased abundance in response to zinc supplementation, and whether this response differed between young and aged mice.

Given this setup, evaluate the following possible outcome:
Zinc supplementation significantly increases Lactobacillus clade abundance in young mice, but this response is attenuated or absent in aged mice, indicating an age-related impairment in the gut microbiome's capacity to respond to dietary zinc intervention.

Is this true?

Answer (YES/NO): NO